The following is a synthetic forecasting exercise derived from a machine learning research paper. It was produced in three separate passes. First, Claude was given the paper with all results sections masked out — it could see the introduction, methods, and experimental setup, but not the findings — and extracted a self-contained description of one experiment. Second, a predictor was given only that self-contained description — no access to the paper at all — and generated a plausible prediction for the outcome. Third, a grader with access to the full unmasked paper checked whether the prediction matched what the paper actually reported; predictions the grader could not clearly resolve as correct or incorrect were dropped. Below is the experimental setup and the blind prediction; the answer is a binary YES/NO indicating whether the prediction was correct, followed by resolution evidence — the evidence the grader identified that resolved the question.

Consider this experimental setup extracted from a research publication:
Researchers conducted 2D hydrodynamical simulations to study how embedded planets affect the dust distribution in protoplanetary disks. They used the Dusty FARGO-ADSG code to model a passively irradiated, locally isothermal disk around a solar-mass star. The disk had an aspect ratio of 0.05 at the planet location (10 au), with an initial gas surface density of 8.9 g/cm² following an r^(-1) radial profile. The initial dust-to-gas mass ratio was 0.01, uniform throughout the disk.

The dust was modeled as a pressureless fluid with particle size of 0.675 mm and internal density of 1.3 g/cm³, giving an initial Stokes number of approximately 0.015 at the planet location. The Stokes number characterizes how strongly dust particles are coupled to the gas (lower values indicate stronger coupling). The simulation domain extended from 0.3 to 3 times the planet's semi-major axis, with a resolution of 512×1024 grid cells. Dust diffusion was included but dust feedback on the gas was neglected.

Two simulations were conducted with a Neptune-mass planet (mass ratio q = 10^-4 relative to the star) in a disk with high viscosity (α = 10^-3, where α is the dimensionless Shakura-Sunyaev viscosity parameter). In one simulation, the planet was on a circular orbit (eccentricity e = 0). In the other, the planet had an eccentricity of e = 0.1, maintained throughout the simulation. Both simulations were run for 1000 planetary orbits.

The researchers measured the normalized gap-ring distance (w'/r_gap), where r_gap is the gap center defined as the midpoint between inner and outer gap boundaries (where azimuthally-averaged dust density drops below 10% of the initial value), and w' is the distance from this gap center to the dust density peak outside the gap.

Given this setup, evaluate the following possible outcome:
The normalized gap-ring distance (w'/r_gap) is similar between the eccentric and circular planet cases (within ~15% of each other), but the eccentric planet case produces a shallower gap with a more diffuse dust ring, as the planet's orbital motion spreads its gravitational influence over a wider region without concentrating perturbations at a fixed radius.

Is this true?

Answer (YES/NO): NO